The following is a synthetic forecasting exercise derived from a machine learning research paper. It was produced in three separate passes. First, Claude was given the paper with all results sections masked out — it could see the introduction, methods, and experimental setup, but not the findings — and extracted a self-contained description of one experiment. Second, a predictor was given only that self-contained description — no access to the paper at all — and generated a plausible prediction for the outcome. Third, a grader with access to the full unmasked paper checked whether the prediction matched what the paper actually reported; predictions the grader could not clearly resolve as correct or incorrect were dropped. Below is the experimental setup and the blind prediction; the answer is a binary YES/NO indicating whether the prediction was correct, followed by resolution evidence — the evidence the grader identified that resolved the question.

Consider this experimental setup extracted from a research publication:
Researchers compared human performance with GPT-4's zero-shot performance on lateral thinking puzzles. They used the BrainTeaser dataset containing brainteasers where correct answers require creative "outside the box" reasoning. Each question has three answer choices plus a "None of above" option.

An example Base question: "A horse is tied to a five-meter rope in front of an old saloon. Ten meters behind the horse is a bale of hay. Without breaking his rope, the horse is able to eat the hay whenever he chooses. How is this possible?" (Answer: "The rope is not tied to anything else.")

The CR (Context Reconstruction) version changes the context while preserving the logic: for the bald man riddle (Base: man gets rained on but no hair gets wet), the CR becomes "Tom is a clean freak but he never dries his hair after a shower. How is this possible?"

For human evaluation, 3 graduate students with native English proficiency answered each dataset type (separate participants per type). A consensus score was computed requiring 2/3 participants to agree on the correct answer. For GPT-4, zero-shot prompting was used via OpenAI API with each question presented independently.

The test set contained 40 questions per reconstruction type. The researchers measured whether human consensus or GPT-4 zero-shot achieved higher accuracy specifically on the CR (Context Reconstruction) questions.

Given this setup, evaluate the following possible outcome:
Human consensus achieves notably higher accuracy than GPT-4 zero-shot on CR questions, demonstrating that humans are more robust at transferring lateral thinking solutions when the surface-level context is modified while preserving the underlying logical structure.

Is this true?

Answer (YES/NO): NO